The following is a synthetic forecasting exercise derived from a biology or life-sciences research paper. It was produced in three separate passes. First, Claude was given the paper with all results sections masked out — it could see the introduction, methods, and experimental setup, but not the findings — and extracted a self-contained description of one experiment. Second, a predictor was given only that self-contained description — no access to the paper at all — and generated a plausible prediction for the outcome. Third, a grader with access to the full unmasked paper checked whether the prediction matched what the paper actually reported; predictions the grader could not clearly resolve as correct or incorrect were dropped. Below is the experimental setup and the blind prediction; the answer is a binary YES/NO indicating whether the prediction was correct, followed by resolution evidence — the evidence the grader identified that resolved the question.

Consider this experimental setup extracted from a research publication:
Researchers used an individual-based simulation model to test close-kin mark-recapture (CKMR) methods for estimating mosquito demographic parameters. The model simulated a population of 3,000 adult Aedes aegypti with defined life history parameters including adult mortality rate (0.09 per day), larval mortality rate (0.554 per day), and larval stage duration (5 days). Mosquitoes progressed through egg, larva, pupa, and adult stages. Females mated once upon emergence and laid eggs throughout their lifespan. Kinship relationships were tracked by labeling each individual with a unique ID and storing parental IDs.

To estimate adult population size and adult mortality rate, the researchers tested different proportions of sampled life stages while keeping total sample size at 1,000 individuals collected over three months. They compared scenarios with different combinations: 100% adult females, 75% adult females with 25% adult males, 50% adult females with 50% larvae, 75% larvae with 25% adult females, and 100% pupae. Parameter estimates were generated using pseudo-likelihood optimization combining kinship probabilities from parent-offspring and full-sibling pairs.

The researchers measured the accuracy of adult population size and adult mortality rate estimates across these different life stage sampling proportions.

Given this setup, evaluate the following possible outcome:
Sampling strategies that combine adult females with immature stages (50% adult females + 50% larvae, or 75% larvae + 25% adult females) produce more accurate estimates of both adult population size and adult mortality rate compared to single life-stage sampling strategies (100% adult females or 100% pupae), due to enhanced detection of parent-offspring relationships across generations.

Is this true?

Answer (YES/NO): NO